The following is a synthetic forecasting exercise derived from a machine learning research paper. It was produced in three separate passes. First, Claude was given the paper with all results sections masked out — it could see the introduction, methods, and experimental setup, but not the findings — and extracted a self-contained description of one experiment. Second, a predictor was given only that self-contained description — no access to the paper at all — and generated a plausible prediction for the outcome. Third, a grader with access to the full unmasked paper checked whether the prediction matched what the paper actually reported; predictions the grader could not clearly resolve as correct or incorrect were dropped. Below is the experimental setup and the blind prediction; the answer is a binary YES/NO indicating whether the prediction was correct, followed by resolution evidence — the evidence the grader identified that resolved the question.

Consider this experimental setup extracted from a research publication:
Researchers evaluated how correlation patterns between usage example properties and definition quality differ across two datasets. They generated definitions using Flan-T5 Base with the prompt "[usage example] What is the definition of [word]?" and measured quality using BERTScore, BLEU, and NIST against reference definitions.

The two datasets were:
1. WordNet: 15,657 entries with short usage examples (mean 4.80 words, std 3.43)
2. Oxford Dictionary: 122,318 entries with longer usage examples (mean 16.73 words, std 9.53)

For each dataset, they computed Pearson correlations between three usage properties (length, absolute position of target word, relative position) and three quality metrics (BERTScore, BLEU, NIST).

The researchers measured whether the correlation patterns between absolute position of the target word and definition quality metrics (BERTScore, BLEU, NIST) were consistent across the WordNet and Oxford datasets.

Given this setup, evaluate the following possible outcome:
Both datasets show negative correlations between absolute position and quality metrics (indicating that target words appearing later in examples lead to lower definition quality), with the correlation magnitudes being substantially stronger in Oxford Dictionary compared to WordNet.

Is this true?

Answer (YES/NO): NO